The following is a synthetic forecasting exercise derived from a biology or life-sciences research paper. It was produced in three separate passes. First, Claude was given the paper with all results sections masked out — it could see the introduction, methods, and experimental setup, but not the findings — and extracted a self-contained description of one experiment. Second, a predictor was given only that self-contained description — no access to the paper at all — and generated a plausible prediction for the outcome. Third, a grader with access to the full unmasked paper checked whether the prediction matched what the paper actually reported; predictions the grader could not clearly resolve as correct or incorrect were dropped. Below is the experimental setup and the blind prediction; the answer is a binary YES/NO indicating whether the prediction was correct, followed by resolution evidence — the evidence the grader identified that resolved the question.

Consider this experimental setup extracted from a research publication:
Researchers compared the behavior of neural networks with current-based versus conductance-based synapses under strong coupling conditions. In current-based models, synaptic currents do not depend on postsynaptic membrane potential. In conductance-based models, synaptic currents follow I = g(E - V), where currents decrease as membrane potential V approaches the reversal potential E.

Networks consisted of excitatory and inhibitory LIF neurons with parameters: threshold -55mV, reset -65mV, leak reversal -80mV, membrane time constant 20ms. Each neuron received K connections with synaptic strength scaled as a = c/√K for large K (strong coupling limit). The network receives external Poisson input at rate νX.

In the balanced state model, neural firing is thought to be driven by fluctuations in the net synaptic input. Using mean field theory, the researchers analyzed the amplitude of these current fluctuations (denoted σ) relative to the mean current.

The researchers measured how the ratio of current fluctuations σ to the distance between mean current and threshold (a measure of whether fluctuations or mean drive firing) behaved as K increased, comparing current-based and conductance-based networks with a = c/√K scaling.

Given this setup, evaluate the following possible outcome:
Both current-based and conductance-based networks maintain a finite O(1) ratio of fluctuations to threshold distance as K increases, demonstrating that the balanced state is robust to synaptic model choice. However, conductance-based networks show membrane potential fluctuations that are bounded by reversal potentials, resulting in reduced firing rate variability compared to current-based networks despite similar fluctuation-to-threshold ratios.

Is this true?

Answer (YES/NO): NO